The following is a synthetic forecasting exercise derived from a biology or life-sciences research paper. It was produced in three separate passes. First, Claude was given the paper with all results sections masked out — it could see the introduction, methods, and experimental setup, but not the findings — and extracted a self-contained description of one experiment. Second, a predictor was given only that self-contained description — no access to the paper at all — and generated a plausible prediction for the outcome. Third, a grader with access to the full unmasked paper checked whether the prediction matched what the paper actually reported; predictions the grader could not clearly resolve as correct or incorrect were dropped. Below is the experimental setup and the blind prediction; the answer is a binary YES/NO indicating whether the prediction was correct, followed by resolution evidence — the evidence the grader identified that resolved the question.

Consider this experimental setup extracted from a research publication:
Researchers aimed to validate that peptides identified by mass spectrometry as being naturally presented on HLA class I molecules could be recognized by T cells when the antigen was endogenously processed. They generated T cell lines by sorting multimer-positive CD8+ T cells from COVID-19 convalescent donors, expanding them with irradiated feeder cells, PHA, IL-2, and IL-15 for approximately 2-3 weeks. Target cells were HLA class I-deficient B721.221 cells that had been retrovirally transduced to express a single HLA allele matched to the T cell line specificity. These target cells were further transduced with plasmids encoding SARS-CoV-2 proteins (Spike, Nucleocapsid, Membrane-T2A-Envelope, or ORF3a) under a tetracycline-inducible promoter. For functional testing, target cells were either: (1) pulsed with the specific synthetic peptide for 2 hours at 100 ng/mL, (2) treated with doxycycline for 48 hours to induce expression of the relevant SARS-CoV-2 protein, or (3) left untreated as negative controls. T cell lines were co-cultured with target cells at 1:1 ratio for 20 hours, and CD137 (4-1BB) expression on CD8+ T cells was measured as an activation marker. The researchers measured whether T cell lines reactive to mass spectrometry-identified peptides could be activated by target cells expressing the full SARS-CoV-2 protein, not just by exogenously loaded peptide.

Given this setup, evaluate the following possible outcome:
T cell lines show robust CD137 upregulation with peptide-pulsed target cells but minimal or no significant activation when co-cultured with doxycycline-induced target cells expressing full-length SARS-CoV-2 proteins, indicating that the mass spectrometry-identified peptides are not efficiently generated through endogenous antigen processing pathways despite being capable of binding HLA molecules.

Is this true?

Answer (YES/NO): NO